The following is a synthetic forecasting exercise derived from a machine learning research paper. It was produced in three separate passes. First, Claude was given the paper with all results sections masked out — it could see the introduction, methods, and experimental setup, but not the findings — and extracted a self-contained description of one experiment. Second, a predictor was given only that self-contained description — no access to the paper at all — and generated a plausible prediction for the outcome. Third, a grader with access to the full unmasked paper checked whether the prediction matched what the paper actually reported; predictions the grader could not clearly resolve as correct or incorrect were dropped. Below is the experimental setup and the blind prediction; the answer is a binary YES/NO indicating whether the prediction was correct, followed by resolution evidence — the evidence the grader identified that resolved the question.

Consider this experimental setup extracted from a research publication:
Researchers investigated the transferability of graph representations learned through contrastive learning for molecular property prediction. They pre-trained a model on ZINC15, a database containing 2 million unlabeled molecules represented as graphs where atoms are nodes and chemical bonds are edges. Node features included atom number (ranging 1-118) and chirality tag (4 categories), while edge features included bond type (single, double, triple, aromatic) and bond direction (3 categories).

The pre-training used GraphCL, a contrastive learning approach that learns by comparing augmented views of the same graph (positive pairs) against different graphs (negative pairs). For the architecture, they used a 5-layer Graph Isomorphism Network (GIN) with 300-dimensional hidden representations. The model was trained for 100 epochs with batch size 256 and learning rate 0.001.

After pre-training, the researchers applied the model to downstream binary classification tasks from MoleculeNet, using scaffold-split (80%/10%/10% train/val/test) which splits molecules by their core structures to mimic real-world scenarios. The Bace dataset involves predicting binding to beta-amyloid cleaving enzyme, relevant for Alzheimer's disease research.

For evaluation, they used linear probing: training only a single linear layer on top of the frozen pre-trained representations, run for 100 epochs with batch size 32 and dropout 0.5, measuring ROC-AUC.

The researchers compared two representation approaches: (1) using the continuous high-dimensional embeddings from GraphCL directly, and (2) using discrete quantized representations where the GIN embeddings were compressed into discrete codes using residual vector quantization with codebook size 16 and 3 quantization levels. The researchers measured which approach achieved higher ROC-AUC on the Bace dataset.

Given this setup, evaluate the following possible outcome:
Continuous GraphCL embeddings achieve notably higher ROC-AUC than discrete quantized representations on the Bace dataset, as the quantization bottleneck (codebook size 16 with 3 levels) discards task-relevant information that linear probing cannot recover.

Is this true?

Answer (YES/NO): YES